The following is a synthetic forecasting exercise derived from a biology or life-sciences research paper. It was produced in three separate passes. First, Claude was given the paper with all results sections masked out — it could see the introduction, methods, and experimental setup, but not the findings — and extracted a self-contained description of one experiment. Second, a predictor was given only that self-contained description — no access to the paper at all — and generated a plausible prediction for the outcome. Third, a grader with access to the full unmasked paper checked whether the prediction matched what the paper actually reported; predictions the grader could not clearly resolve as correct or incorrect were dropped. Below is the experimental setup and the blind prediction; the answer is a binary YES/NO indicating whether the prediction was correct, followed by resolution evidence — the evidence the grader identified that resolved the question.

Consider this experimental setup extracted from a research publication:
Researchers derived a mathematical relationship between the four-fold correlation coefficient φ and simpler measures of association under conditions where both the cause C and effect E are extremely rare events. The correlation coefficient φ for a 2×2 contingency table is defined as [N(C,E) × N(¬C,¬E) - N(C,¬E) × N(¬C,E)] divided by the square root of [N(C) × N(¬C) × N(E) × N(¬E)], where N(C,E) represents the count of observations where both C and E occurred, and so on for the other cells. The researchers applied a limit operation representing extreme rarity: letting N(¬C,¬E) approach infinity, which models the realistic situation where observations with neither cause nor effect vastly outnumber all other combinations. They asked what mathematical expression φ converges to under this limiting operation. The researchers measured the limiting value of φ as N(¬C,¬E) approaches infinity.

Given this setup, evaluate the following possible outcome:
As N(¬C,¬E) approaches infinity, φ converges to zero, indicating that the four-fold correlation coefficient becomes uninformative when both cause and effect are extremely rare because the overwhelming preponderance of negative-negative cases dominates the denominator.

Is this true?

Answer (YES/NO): NO